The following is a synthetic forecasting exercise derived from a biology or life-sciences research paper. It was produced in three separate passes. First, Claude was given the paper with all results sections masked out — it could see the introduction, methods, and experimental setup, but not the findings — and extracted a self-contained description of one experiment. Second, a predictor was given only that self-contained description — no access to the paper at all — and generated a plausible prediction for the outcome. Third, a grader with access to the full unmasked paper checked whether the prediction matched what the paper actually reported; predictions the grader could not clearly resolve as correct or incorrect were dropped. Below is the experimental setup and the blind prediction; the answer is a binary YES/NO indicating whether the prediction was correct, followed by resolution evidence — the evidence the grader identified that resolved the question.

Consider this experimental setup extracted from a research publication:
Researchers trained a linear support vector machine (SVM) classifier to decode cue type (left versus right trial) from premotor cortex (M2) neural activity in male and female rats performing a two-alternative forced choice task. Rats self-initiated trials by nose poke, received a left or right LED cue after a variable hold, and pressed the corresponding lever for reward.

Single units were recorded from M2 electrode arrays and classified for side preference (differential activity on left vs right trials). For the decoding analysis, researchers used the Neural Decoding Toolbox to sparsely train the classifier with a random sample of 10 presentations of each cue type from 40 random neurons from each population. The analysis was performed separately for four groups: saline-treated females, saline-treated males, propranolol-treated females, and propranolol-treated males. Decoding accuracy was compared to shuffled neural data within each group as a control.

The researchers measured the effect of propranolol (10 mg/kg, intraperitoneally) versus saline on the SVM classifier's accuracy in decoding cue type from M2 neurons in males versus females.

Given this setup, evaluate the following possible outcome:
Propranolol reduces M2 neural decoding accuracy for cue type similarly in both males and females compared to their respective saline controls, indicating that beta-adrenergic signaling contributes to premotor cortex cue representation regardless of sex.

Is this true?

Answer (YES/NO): YES